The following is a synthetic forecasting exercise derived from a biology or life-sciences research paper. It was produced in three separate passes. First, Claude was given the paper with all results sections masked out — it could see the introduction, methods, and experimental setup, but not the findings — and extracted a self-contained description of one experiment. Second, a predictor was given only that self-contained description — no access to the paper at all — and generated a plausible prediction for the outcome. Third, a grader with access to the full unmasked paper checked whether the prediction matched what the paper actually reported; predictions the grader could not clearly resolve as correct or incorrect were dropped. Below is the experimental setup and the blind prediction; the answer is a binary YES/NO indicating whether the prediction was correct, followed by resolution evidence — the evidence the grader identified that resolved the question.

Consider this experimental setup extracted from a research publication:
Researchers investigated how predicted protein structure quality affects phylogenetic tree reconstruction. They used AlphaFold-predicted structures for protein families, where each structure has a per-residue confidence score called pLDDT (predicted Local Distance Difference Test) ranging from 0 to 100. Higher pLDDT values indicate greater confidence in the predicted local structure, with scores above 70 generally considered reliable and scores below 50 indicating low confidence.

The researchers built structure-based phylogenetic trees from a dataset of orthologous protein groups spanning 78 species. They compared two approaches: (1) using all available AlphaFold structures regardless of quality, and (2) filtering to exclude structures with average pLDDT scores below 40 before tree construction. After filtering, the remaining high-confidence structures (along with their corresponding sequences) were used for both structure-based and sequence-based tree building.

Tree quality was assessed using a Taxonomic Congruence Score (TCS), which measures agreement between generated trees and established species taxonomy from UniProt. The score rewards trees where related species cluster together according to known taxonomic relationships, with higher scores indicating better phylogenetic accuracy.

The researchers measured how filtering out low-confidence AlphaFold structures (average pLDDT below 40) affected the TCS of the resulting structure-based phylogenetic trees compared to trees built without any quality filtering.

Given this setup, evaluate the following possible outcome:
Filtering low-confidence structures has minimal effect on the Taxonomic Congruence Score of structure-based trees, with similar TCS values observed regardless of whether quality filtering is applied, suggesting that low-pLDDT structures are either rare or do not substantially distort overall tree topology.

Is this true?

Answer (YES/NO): NO